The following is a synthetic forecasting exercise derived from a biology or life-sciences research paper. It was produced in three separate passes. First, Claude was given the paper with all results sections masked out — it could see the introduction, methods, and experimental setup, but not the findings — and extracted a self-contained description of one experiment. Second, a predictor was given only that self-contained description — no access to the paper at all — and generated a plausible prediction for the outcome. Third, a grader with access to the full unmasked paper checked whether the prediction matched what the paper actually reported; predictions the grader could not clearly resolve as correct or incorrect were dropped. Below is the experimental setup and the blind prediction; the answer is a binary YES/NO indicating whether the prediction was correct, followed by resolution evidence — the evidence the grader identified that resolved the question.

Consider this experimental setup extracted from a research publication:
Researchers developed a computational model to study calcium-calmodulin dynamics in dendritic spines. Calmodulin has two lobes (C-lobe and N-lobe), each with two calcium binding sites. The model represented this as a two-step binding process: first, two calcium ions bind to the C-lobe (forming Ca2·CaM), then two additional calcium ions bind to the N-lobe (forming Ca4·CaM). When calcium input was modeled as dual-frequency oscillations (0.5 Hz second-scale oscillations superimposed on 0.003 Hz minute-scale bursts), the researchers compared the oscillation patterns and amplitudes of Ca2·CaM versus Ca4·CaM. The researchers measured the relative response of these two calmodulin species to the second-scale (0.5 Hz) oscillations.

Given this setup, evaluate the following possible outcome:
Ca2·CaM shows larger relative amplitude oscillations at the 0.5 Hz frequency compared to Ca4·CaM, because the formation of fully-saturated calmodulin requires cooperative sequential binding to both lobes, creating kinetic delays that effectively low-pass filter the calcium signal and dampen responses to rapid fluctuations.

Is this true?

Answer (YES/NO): YES